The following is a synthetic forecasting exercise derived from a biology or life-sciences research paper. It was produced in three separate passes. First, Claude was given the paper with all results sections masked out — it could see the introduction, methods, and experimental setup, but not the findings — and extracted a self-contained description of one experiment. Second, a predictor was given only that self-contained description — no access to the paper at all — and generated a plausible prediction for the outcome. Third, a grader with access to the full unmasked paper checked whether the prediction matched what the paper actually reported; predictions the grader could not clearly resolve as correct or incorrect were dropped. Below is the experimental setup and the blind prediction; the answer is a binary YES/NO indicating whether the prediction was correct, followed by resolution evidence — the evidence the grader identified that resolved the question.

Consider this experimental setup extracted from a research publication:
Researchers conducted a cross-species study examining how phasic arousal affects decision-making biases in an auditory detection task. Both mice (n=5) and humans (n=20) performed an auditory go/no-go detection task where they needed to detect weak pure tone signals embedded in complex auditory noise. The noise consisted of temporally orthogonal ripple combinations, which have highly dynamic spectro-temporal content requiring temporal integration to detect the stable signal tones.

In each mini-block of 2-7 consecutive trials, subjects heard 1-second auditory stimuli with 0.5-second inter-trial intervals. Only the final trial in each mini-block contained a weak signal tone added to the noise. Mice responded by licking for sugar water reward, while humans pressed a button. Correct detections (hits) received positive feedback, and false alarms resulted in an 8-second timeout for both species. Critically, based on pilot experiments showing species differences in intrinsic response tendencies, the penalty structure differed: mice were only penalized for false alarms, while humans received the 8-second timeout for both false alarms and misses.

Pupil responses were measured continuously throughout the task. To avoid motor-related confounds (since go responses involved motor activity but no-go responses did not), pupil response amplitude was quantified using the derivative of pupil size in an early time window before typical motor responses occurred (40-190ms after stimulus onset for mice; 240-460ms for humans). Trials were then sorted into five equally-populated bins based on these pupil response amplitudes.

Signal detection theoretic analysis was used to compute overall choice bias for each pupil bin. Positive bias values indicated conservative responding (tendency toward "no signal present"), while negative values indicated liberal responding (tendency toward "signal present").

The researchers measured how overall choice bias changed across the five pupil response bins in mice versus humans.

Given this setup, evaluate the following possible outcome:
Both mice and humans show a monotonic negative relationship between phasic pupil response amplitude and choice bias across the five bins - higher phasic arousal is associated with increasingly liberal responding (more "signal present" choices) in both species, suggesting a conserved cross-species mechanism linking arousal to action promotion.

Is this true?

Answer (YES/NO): NO